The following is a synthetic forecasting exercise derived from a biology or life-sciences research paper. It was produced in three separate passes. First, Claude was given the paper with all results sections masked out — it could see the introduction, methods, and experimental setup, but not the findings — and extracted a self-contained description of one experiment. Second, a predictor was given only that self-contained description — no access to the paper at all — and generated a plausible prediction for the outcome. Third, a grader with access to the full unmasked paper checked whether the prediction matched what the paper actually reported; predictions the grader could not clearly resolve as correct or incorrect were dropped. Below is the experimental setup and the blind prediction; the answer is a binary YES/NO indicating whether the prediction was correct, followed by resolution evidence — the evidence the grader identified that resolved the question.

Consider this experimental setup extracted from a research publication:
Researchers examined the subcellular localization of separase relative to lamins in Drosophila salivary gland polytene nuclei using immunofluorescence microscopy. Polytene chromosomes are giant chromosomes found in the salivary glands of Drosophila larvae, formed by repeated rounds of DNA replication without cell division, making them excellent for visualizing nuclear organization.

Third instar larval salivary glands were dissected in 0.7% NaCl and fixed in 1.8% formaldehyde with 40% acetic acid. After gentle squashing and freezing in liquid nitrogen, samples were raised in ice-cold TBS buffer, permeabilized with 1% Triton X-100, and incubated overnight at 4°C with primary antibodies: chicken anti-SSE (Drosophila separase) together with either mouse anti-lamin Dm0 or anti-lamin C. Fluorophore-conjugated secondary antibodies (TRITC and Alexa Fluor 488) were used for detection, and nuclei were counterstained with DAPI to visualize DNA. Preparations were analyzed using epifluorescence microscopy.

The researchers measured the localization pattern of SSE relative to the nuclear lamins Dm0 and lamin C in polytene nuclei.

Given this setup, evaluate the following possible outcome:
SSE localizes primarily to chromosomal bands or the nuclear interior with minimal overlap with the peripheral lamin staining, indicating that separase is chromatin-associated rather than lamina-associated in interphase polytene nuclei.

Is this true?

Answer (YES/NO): NO